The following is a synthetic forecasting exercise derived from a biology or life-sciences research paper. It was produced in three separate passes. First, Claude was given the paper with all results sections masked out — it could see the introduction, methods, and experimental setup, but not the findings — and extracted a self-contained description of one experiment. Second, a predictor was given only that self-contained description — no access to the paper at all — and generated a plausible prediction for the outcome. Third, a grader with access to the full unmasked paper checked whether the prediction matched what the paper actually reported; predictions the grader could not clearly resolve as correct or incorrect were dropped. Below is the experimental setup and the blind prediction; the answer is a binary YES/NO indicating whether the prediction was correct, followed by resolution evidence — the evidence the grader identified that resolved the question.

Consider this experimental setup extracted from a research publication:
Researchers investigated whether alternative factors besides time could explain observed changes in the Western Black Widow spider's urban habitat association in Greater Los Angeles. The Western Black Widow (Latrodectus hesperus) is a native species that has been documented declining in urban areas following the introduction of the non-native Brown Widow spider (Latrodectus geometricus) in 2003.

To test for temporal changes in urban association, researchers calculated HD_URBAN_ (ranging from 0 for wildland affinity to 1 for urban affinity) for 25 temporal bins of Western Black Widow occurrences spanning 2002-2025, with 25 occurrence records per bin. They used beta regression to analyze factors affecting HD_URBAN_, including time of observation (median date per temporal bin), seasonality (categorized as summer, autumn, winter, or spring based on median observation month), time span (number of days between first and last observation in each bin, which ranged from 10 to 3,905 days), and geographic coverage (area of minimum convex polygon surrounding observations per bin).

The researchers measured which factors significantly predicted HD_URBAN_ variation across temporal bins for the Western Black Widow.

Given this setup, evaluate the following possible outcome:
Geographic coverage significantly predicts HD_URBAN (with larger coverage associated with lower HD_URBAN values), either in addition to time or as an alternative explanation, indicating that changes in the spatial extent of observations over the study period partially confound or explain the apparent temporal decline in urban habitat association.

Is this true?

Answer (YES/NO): NO